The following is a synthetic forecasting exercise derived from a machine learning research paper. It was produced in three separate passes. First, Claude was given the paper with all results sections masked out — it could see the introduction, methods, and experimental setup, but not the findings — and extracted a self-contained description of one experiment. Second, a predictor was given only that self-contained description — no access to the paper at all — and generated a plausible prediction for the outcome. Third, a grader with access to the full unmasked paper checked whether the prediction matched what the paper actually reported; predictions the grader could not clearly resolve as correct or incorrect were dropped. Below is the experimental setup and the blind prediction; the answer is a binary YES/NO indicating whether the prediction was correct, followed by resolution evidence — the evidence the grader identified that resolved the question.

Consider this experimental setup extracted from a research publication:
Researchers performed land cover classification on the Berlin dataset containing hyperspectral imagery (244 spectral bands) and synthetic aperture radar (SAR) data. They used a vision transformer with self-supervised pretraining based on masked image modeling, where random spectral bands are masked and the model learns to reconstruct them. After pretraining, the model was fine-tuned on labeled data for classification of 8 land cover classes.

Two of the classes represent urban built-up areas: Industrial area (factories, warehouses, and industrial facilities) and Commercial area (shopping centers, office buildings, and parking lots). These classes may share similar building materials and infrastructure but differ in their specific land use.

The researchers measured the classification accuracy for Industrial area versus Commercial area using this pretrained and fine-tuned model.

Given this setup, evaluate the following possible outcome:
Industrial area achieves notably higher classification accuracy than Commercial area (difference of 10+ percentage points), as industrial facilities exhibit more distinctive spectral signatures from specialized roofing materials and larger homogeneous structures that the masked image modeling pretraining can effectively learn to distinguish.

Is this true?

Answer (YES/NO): YES